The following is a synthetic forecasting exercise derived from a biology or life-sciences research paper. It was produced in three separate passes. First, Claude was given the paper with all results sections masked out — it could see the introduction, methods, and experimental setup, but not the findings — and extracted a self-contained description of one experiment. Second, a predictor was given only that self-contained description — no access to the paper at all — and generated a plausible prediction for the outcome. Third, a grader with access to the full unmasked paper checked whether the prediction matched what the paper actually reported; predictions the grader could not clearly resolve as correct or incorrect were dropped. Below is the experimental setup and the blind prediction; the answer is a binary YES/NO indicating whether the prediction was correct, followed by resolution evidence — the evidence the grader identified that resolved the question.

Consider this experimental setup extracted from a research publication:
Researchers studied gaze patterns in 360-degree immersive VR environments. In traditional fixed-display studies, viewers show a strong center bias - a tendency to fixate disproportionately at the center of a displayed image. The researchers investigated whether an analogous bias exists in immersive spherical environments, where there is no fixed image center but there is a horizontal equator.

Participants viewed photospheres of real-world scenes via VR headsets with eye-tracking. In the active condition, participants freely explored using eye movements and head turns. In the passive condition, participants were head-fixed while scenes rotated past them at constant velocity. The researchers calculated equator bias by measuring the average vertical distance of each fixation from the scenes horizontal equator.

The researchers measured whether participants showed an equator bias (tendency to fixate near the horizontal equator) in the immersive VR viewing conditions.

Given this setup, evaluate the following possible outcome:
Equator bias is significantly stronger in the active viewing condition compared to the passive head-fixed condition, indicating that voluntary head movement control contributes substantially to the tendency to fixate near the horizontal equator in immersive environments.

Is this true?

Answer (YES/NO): NO